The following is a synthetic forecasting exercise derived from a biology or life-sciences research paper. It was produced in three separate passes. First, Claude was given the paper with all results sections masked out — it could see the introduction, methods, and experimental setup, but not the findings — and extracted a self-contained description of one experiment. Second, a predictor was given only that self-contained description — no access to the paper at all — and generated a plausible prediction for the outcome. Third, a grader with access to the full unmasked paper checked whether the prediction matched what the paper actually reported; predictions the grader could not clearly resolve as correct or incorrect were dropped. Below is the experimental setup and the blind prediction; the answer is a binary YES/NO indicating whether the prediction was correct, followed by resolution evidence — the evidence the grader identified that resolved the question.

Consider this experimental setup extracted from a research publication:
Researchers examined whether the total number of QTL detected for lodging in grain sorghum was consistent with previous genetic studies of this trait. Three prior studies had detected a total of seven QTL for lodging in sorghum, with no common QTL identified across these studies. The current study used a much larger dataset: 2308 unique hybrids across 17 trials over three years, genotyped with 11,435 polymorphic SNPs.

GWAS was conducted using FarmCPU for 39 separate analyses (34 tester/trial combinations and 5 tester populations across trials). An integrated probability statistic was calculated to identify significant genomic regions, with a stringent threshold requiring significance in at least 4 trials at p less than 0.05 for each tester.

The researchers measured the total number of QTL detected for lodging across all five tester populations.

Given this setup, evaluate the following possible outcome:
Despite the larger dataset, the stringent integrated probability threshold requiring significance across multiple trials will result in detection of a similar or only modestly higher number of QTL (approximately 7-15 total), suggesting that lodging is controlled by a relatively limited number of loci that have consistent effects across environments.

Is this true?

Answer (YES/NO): NO